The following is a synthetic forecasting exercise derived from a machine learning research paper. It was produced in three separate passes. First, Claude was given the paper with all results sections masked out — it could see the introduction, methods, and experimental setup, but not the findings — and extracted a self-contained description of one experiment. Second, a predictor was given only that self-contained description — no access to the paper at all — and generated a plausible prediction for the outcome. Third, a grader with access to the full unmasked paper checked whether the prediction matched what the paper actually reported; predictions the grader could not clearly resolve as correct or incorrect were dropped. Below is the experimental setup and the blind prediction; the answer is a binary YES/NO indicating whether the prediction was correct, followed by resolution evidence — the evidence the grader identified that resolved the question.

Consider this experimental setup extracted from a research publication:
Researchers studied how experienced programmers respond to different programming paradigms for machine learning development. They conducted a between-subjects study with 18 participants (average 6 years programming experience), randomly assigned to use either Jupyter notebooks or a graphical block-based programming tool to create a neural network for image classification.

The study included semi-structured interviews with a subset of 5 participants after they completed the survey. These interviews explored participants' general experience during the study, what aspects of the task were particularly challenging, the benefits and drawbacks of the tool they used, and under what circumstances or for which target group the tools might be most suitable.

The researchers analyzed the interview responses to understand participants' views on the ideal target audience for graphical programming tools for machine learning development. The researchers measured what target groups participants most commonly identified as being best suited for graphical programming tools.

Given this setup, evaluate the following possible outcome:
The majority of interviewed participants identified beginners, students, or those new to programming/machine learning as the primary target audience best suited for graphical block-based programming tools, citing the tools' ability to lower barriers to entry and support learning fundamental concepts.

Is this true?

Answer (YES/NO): YES